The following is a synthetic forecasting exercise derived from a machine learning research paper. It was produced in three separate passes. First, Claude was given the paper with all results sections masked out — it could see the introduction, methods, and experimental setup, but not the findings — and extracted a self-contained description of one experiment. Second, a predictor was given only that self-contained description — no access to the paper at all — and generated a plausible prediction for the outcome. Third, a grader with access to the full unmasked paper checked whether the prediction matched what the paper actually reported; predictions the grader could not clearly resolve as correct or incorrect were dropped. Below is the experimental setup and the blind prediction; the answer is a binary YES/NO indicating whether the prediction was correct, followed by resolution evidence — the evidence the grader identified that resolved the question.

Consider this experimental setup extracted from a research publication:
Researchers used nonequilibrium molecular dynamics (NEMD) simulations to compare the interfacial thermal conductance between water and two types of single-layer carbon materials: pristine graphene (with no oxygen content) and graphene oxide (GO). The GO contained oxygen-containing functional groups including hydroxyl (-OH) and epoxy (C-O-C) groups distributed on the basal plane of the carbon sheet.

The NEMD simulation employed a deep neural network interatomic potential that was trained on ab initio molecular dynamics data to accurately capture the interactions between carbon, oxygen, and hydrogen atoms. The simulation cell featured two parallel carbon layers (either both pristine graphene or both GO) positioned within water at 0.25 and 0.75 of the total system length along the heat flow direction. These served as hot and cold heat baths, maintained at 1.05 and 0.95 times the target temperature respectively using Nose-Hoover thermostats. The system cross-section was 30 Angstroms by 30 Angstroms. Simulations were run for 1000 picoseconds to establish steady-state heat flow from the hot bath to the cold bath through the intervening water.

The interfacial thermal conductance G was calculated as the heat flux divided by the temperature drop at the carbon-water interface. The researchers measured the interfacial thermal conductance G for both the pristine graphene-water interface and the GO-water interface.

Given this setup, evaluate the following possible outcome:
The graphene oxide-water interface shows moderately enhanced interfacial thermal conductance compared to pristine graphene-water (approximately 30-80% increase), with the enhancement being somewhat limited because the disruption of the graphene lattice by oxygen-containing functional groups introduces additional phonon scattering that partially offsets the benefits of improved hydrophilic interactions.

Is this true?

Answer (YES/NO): NO